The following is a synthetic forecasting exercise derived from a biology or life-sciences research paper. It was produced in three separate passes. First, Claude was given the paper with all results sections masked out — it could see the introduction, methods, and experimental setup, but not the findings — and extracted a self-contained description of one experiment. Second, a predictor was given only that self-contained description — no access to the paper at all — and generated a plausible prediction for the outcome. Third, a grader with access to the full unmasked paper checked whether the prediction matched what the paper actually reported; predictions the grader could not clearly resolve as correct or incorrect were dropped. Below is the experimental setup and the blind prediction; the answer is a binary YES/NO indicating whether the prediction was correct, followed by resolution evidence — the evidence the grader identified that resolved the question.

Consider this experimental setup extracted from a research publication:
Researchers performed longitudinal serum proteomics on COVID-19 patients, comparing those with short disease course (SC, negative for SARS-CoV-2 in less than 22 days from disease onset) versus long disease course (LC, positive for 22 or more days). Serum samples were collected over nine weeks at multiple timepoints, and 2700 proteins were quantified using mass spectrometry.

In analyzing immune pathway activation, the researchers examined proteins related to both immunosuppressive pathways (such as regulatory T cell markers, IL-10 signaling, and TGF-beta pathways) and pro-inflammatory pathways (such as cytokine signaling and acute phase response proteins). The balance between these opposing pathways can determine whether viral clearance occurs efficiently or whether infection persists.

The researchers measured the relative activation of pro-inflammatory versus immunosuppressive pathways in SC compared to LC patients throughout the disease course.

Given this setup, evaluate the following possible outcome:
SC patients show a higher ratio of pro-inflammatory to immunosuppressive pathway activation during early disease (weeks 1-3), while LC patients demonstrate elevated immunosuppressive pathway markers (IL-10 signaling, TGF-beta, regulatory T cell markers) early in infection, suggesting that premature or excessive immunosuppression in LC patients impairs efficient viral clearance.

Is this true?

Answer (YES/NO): NO